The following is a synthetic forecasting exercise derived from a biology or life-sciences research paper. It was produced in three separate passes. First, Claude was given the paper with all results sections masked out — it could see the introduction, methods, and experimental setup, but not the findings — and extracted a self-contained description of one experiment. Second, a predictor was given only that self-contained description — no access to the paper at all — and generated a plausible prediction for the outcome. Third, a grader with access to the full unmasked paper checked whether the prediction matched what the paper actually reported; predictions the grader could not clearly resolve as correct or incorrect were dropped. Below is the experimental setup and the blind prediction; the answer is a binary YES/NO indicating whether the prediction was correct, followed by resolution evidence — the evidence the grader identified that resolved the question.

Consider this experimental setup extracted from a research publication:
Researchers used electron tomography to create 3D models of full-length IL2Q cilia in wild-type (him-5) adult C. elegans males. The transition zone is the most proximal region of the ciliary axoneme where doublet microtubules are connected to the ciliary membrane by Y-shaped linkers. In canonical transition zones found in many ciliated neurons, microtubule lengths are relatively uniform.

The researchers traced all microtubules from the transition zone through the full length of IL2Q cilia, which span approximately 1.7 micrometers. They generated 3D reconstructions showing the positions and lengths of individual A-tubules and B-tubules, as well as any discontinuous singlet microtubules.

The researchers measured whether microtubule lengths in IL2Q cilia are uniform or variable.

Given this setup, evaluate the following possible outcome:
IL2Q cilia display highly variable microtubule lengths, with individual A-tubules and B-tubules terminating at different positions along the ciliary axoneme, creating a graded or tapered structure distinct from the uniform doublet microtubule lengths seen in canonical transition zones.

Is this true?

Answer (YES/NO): YES